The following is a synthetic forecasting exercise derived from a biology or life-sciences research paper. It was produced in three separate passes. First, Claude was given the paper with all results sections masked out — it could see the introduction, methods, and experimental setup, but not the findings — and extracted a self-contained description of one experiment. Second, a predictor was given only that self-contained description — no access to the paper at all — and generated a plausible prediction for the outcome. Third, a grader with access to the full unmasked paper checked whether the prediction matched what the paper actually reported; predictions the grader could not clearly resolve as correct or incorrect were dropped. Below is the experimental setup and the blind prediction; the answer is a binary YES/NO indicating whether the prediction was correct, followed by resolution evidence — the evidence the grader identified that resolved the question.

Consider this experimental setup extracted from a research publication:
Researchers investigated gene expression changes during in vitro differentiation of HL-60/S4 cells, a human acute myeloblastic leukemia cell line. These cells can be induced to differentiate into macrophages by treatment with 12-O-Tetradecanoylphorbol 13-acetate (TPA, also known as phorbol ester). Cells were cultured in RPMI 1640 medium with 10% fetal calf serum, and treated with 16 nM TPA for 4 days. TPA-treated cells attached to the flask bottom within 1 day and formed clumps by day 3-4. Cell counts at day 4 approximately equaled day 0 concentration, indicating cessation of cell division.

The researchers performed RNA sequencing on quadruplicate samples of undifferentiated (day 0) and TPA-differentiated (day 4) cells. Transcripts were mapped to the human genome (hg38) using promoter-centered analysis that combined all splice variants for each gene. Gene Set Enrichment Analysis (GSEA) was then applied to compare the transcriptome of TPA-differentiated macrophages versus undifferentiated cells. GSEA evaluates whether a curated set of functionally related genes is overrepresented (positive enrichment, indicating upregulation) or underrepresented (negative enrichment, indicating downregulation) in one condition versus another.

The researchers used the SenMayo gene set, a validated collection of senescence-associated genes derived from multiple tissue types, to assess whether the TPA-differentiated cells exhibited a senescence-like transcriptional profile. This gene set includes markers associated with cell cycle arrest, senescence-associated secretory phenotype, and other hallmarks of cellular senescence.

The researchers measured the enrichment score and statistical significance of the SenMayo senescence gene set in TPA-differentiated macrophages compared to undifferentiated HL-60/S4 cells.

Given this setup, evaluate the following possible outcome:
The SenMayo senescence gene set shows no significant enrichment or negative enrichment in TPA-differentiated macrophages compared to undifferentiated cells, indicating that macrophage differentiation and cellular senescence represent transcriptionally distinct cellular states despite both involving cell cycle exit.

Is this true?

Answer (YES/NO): NO